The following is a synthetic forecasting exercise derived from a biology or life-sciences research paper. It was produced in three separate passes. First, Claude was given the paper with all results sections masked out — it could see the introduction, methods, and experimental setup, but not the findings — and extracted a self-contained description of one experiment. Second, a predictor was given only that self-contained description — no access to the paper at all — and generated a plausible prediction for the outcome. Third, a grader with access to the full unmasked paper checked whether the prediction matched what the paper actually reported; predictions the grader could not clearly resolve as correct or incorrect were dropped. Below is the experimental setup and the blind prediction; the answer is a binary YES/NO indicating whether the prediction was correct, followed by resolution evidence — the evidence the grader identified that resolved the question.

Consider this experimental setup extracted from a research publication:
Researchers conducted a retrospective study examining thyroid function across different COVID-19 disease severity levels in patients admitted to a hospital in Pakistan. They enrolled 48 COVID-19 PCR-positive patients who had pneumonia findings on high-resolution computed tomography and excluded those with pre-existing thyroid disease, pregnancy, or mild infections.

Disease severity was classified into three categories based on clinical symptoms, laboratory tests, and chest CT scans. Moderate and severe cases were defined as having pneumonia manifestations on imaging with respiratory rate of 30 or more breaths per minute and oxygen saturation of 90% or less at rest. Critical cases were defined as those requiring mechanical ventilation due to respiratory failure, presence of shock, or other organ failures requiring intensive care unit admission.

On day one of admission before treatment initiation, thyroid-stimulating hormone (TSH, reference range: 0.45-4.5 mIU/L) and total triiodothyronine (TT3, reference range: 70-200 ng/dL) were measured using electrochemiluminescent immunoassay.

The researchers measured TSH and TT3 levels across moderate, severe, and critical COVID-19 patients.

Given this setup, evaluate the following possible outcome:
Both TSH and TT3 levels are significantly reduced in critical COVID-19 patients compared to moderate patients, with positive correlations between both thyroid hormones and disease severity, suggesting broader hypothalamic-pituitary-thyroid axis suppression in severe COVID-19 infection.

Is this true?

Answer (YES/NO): NO